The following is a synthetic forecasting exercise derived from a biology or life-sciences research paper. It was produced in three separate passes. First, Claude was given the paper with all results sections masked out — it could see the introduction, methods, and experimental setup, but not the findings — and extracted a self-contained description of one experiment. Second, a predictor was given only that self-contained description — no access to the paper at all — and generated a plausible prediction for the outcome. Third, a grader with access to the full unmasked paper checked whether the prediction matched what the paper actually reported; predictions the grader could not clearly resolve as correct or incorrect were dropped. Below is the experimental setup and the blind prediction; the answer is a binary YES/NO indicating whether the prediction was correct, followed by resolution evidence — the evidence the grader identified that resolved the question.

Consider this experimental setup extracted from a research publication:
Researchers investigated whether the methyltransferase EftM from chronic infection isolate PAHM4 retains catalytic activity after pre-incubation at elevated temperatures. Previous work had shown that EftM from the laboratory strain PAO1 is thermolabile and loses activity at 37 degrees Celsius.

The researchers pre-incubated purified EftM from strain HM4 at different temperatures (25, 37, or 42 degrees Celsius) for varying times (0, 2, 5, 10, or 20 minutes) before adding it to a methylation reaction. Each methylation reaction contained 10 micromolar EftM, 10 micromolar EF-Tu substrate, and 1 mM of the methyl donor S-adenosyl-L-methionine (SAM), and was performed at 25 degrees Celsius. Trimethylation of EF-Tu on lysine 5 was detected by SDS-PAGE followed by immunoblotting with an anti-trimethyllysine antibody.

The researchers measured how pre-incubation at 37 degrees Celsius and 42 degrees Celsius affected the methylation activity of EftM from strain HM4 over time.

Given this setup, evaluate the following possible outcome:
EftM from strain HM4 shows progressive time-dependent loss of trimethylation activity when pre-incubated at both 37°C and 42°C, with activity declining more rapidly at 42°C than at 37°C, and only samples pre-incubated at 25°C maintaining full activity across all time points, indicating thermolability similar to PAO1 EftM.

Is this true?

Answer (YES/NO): NO